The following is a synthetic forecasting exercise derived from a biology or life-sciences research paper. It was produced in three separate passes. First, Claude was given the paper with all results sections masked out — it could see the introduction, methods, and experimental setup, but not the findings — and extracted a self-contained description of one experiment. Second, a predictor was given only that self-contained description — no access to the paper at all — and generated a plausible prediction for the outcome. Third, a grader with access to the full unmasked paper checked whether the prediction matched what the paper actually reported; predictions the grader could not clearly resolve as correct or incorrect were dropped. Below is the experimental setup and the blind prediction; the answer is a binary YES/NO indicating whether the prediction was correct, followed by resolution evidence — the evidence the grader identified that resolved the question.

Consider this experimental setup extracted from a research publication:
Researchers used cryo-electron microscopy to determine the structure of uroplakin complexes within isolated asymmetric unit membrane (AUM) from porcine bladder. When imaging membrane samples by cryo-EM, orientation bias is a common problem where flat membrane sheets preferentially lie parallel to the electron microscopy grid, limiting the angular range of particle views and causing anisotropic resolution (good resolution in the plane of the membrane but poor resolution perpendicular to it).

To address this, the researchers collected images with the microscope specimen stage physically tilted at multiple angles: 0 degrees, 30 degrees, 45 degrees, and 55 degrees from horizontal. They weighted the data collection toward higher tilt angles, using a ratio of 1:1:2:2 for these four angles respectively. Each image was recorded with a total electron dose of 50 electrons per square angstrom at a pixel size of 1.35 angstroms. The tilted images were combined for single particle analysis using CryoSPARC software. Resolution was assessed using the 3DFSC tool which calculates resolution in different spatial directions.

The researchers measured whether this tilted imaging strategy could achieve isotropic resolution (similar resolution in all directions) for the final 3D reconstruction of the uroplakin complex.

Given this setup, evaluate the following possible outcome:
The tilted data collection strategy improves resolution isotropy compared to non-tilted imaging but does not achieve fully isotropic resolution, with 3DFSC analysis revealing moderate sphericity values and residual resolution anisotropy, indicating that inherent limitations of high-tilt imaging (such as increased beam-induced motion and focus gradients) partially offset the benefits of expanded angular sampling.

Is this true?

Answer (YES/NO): NO